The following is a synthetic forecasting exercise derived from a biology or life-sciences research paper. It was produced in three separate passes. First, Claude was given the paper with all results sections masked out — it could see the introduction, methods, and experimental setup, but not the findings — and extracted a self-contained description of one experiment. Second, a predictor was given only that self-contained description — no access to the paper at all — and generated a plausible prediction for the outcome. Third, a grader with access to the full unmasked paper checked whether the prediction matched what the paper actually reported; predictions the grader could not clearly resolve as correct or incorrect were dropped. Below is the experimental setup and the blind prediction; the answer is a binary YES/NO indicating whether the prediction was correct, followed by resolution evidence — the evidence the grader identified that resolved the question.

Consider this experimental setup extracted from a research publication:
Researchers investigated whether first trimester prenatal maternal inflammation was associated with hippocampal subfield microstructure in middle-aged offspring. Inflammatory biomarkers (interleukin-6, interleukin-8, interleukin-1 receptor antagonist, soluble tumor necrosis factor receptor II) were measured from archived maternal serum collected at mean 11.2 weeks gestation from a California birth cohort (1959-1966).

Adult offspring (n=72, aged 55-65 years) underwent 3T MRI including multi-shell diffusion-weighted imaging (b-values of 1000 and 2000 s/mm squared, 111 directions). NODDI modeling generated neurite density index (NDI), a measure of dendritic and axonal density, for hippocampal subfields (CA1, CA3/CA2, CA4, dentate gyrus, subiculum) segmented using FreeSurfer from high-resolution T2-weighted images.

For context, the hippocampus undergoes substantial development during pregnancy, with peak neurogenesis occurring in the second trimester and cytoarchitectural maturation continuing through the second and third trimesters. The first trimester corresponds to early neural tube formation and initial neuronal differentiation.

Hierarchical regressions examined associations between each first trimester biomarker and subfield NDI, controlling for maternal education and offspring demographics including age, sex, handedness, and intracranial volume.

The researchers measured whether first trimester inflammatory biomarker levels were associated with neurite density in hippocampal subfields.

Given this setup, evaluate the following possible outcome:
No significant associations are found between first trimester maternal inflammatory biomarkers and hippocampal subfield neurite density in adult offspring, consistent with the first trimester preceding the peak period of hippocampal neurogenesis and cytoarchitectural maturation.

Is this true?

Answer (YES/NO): NO